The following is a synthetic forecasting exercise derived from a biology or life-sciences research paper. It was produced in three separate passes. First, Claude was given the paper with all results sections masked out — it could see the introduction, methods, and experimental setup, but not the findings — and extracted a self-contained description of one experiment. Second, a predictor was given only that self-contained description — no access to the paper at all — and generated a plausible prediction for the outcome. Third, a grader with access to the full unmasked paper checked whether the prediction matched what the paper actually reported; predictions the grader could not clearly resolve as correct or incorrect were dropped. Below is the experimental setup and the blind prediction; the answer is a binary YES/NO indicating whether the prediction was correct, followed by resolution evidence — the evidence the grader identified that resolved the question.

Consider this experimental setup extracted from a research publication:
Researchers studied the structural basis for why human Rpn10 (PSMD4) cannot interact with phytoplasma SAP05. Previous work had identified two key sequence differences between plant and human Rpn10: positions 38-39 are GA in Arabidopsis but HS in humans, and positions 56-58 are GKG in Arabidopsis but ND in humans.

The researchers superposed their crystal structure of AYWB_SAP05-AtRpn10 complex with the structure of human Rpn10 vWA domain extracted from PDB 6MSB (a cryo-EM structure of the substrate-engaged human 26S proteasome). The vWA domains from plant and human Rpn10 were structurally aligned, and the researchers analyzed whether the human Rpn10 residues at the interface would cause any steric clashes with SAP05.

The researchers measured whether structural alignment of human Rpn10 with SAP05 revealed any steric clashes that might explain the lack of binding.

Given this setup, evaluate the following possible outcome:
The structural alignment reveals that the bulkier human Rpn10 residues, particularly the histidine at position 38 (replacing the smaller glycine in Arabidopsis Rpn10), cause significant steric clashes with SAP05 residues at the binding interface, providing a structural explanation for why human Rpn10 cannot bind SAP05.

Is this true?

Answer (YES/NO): YES